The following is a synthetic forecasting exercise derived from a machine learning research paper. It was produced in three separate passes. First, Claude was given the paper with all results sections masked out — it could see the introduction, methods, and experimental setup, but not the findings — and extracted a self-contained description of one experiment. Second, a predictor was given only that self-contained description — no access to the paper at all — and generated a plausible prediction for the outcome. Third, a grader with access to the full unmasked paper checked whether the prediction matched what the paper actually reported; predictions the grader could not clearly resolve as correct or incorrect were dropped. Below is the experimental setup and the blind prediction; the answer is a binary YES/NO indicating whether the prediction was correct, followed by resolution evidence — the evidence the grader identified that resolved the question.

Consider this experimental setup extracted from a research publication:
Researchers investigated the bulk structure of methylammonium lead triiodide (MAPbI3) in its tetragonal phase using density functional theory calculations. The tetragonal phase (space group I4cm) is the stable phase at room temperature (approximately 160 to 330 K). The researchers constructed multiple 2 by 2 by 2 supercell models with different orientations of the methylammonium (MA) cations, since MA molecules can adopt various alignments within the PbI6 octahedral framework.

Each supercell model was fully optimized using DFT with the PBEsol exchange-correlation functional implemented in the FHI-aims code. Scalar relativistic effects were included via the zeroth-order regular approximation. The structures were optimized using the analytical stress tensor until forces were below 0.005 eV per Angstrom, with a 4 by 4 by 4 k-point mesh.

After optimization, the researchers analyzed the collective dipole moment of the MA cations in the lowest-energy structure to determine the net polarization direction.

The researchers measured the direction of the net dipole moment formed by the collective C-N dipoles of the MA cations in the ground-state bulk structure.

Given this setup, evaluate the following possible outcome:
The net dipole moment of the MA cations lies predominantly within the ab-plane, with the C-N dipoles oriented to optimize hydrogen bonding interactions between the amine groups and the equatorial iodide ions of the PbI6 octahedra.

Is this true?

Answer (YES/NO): NO